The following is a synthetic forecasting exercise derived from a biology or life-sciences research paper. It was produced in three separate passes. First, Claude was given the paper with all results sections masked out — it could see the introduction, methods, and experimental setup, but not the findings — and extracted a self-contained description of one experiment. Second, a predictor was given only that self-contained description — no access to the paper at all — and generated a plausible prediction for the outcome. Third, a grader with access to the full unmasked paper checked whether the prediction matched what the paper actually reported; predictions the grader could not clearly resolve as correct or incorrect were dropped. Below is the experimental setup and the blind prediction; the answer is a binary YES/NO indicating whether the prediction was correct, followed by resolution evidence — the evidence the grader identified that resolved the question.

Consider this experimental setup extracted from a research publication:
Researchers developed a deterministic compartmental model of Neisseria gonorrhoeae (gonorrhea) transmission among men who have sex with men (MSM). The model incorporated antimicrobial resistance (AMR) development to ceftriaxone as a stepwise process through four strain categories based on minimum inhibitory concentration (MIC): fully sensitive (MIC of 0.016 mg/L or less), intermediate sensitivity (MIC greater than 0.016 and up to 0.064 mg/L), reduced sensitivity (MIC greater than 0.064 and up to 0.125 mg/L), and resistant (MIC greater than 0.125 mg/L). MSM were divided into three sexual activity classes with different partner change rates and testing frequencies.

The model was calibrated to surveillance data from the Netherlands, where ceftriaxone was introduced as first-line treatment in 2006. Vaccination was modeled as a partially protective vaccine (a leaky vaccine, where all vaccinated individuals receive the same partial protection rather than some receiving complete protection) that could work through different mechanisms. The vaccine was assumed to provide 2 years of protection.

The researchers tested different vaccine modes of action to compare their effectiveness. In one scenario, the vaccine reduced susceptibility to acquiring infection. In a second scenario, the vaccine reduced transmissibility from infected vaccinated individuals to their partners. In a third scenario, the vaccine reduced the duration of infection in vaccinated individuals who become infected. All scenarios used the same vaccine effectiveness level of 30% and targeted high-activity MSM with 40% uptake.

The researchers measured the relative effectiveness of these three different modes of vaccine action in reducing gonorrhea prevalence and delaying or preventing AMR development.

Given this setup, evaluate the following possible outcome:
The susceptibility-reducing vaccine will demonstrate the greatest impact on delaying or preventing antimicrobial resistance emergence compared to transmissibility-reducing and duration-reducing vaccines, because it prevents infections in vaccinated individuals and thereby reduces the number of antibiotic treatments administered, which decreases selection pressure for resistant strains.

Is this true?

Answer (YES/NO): NO